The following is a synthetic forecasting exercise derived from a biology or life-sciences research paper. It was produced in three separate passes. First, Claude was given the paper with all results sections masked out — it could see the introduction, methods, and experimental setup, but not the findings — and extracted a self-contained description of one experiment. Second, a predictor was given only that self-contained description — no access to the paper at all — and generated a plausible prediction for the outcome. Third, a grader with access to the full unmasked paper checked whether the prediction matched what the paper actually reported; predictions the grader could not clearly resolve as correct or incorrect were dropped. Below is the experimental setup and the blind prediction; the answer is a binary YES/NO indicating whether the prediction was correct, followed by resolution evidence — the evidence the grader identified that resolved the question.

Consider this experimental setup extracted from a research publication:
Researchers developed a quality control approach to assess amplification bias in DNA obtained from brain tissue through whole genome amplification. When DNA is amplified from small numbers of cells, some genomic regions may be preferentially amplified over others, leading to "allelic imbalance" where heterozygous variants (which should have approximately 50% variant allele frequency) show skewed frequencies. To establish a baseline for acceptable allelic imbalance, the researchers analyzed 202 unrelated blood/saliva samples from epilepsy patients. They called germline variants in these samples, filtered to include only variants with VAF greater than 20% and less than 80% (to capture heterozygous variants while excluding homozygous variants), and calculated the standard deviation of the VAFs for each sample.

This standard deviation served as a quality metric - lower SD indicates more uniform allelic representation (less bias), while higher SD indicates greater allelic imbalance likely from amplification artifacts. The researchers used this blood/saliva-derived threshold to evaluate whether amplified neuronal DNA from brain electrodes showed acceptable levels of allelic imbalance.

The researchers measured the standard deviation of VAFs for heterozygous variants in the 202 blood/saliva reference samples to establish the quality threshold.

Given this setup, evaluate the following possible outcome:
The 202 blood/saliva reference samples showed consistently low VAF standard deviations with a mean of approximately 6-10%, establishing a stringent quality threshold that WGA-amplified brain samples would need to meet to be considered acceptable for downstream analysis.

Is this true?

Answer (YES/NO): NO